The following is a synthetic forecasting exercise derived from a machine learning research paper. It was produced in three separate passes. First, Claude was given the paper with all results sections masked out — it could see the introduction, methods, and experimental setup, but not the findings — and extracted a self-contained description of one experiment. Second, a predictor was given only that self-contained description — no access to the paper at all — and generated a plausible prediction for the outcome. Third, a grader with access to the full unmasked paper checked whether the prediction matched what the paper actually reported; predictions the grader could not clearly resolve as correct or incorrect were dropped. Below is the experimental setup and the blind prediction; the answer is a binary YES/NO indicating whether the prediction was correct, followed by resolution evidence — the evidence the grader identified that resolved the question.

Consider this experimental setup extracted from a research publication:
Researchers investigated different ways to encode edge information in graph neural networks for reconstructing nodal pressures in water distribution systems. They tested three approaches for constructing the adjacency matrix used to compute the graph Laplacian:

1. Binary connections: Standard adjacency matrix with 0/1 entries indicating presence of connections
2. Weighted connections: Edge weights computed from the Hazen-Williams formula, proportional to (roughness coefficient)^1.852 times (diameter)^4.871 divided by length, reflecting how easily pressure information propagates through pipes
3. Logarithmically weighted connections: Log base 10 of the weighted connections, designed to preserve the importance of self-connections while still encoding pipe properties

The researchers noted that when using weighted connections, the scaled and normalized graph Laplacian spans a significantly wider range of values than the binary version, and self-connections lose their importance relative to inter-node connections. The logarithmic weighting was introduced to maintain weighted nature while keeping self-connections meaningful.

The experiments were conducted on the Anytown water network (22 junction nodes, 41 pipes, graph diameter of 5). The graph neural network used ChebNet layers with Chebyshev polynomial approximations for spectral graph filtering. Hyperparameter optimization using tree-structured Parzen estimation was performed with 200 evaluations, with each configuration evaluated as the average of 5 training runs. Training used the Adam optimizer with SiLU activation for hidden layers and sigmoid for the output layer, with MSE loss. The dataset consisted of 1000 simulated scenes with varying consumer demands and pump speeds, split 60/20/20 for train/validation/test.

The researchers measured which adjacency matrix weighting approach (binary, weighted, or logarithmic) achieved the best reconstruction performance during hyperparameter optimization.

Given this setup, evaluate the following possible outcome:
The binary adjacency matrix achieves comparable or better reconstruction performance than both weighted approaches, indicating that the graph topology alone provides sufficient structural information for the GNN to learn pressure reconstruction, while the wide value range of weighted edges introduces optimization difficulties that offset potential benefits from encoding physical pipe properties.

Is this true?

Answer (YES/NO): YES